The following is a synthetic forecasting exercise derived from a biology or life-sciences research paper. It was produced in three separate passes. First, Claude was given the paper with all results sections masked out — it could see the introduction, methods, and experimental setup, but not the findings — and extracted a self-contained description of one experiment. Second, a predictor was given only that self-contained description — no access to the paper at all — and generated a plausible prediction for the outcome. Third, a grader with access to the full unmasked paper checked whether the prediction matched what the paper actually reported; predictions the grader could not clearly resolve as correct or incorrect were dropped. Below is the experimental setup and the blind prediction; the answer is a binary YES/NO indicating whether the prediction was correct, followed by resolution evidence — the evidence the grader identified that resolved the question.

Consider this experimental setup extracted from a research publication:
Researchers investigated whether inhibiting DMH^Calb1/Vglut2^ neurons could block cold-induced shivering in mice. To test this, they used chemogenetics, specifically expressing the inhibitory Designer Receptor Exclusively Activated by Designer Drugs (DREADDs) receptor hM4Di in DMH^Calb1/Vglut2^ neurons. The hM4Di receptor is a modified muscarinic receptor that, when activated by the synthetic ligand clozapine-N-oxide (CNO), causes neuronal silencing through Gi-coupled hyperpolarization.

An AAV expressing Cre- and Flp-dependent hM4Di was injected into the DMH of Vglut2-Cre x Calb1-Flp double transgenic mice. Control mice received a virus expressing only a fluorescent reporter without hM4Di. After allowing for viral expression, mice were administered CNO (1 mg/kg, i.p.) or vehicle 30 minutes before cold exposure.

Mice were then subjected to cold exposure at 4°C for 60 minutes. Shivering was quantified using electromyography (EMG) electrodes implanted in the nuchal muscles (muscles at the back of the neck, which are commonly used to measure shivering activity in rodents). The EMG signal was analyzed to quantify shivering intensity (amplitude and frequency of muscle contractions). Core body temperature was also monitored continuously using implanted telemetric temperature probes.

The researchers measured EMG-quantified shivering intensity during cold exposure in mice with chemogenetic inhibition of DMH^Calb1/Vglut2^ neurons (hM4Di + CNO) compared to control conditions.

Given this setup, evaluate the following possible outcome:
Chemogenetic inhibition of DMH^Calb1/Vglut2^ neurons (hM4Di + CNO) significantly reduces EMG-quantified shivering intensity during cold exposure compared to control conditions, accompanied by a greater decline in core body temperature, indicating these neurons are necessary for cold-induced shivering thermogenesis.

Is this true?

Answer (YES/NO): YES